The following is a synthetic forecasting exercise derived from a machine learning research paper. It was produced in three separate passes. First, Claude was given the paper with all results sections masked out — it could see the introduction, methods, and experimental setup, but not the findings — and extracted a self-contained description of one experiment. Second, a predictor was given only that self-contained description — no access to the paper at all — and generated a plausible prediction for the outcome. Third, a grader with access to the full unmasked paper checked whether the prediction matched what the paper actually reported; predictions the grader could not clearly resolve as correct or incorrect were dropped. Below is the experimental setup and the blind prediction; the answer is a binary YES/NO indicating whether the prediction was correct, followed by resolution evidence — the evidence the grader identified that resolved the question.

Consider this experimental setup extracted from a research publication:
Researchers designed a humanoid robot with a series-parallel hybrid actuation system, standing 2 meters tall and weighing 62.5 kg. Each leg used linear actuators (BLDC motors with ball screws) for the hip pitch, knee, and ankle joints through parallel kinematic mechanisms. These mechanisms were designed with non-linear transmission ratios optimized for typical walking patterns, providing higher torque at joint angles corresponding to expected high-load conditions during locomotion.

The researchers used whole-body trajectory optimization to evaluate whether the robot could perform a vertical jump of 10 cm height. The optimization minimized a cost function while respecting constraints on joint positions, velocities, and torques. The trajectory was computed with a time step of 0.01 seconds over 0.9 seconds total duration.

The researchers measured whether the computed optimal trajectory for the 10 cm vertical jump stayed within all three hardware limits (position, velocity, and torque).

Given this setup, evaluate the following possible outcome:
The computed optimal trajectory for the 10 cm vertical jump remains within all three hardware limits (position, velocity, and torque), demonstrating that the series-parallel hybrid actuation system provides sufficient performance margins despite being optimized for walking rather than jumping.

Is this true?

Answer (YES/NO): NO